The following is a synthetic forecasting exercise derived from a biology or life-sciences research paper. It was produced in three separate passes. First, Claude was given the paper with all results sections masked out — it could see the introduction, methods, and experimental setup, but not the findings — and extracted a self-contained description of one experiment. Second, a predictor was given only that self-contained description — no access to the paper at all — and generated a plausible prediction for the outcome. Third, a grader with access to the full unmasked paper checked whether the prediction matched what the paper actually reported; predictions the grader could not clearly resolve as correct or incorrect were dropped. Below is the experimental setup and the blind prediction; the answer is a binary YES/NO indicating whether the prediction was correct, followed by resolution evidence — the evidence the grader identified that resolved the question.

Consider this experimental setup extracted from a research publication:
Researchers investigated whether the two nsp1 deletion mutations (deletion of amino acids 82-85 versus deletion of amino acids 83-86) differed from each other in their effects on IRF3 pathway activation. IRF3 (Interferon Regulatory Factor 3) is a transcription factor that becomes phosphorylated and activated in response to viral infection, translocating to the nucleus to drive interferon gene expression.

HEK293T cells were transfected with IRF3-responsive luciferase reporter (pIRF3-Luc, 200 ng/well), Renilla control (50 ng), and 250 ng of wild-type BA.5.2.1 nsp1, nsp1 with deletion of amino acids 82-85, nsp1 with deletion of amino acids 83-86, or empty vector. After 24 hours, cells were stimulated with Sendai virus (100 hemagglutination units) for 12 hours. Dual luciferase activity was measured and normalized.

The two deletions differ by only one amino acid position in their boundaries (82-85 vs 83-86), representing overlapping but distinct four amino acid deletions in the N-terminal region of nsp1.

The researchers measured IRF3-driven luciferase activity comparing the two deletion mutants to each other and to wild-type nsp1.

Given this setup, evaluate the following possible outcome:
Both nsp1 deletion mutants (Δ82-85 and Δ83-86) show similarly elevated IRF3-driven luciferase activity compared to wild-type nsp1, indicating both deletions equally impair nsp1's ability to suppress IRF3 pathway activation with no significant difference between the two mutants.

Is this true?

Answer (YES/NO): YES